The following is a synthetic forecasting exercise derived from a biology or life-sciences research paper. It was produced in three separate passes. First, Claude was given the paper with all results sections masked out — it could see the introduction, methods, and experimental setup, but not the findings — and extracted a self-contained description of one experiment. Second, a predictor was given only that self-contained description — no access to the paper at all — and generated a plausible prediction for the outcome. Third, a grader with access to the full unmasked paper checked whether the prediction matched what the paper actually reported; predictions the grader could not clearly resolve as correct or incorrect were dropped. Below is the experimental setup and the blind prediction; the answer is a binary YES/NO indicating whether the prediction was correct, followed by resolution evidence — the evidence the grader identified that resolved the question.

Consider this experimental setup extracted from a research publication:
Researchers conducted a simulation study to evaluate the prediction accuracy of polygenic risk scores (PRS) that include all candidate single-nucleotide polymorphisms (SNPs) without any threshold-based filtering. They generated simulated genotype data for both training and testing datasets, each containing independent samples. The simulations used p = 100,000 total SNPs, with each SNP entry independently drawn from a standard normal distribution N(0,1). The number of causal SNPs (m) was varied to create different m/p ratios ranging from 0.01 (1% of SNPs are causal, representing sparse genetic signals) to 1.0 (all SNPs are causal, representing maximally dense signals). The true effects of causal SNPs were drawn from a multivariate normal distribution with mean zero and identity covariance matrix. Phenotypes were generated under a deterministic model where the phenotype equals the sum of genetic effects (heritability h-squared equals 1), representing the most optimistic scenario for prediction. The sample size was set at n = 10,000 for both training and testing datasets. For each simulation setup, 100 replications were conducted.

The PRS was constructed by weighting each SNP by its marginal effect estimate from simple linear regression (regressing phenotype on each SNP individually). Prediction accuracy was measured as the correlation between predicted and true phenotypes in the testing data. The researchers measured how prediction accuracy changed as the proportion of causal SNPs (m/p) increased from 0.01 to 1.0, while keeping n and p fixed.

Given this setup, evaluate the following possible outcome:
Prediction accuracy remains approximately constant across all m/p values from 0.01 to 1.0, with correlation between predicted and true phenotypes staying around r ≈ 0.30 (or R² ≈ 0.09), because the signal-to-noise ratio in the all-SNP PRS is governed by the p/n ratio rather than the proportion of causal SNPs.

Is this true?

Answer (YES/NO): YES